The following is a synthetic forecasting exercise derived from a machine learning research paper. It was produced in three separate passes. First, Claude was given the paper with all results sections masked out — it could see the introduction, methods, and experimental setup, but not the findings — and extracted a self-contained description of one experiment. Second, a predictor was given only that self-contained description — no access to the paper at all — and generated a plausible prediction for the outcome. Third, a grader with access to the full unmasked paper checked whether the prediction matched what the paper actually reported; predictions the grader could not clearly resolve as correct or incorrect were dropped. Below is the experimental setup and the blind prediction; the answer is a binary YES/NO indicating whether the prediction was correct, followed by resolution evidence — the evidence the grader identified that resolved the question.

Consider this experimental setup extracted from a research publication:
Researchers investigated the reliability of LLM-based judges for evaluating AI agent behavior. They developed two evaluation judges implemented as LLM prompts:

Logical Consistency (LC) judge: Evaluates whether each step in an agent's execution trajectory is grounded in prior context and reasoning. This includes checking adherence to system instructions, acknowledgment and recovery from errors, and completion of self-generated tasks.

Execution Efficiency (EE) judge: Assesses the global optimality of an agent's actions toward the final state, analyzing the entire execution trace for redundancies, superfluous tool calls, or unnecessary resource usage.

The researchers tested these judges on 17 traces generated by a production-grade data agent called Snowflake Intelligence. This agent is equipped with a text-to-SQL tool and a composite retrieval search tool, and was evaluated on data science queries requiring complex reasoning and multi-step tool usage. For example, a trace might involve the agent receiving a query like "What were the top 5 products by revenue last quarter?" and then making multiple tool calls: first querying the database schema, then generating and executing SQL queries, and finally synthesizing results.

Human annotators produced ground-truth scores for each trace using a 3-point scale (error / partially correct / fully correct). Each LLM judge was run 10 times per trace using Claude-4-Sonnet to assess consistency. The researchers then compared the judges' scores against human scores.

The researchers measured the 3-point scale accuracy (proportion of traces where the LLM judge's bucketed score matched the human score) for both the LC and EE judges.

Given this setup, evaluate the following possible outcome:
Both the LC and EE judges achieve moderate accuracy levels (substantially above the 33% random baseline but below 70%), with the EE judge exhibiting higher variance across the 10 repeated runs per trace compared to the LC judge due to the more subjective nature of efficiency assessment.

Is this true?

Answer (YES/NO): NO